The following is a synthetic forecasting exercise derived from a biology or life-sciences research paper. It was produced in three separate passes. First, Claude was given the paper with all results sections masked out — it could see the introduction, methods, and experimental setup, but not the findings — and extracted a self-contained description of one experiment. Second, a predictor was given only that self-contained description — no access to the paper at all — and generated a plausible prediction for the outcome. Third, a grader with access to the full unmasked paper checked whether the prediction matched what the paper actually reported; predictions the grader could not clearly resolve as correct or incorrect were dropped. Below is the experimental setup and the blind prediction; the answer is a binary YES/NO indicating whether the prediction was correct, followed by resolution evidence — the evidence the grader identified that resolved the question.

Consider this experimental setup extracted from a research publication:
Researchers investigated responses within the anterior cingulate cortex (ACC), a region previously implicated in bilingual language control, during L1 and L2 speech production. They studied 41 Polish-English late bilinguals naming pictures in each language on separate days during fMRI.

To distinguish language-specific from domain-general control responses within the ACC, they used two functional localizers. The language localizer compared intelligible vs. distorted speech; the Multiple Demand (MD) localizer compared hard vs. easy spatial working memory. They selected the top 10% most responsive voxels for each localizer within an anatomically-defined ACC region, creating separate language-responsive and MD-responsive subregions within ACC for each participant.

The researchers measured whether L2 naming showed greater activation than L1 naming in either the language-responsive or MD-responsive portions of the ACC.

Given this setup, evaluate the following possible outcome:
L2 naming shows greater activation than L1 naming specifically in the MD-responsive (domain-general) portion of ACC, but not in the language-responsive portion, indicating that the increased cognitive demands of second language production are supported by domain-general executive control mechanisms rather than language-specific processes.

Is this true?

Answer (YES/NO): YES